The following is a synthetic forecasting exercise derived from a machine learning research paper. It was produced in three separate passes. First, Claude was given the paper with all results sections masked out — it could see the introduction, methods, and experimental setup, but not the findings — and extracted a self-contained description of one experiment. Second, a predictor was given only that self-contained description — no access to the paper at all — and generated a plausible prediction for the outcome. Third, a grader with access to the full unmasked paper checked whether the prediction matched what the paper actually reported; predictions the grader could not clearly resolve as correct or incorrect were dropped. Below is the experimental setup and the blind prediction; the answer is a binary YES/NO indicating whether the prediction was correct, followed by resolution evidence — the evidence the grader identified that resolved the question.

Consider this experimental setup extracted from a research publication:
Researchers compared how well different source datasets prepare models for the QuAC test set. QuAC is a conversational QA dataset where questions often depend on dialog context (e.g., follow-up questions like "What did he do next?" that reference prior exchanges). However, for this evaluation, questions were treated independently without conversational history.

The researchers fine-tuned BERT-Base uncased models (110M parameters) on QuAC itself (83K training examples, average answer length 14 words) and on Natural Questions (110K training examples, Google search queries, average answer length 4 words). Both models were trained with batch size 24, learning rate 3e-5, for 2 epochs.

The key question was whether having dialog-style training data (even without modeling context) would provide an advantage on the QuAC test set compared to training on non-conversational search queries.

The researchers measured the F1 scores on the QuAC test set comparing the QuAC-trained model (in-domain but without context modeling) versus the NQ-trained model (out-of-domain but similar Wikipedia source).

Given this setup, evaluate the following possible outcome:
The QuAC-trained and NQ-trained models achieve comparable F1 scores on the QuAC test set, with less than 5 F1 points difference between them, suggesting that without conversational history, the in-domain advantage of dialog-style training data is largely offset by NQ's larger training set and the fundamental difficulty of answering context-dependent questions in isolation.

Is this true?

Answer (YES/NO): NO